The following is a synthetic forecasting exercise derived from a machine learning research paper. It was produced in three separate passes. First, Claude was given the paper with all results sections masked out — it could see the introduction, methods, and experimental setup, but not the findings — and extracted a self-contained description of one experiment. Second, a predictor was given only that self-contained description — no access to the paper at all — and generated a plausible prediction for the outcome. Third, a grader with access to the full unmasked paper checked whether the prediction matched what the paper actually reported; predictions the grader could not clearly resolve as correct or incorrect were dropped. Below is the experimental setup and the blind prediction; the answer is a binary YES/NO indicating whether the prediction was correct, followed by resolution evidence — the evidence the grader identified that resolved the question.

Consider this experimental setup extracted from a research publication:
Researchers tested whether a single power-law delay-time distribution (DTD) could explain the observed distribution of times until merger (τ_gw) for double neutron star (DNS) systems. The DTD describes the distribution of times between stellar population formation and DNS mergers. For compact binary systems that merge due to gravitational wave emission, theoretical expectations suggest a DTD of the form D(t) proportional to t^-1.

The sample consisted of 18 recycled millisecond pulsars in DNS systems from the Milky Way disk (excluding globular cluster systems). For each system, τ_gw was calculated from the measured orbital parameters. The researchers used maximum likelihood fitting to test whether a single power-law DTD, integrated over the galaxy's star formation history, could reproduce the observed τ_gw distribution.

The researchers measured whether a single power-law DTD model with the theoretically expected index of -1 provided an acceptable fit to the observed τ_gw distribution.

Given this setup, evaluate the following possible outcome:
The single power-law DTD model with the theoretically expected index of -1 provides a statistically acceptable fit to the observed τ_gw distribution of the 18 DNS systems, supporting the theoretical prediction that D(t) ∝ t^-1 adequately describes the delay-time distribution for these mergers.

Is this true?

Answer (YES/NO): NO